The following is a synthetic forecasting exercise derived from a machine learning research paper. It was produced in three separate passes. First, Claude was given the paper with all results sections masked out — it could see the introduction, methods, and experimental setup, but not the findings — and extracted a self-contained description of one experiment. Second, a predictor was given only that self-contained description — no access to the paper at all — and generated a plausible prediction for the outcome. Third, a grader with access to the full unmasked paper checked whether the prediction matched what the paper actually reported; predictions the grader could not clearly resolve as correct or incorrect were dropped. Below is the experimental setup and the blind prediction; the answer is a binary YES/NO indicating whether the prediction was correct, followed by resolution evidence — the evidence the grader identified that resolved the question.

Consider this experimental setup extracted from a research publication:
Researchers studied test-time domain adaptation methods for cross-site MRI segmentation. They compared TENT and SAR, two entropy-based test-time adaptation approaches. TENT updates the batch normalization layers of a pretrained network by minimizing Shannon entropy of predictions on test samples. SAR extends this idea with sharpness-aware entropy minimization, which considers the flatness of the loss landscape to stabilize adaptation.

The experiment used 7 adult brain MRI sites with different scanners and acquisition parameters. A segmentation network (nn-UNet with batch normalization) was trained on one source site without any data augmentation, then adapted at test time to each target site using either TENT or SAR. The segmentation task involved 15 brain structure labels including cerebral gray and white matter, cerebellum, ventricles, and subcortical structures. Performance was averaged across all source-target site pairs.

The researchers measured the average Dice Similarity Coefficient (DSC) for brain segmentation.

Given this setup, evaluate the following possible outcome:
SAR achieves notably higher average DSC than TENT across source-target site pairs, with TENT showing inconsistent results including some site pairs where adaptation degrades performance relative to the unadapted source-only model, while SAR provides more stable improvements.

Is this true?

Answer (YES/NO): NO